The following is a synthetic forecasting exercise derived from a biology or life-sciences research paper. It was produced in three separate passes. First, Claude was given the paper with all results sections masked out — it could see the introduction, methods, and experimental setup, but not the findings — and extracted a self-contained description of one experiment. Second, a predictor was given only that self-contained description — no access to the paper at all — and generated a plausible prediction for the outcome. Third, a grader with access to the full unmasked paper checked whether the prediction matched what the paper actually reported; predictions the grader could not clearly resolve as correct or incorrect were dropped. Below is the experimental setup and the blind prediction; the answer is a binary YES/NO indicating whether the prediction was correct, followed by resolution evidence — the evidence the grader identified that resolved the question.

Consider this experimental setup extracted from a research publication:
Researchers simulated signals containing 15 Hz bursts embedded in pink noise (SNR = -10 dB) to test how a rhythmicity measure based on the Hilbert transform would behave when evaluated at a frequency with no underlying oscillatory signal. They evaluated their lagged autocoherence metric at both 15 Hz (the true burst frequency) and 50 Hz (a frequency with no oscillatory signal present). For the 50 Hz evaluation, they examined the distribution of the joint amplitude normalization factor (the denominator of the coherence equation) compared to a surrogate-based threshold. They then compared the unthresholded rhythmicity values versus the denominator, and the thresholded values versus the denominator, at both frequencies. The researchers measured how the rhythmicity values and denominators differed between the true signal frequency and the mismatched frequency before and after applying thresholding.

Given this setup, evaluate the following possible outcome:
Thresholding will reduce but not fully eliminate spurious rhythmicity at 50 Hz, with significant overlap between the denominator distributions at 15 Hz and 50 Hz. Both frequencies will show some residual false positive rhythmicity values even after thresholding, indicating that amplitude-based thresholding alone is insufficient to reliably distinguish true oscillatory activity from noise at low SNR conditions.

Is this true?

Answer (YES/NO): NO